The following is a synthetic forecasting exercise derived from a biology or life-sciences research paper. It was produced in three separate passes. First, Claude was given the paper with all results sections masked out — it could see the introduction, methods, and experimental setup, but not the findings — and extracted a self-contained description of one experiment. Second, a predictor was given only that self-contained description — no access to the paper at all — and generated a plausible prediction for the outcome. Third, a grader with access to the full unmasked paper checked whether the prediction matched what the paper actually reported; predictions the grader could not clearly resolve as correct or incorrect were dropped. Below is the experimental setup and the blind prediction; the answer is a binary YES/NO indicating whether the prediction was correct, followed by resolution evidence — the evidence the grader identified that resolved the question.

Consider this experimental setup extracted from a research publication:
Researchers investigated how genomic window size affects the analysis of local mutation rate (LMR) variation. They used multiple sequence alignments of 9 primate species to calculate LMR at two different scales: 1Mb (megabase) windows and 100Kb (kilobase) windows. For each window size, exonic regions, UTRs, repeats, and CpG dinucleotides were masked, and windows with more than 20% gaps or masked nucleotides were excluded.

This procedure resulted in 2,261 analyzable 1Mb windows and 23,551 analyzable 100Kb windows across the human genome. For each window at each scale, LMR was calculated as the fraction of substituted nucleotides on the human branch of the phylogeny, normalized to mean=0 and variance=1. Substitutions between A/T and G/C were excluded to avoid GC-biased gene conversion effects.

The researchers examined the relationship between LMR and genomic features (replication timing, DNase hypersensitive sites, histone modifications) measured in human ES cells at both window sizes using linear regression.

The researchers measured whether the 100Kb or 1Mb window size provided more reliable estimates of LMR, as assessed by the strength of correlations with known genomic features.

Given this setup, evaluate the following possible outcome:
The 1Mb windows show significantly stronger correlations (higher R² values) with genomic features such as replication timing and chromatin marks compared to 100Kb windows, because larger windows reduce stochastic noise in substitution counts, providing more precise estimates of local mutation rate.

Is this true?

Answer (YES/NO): NO